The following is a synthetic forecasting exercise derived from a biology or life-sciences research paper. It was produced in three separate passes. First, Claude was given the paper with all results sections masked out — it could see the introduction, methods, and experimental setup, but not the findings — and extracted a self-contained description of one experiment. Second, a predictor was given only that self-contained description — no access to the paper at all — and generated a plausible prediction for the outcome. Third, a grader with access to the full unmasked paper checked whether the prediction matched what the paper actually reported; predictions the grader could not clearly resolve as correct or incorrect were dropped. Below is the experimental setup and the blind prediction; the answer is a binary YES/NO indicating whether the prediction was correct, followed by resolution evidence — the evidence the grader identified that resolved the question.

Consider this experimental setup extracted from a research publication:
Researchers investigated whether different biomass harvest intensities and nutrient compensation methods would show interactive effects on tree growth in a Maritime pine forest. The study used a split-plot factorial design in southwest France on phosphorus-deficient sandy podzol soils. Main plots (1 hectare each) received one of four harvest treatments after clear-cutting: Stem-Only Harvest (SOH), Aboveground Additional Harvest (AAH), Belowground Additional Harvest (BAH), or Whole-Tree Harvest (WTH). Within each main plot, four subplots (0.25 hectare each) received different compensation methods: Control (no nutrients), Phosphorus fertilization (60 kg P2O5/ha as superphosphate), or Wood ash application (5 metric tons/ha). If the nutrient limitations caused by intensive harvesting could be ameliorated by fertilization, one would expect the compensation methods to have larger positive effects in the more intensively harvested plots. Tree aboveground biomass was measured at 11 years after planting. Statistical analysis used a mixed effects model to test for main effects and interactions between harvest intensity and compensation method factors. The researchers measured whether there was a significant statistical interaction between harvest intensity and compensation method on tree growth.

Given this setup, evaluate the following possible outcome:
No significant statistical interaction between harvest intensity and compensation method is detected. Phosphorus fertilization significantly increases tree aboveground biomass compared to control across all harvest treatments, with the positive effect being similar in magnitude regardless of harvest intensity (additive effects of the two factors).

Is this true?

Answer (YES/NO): NO